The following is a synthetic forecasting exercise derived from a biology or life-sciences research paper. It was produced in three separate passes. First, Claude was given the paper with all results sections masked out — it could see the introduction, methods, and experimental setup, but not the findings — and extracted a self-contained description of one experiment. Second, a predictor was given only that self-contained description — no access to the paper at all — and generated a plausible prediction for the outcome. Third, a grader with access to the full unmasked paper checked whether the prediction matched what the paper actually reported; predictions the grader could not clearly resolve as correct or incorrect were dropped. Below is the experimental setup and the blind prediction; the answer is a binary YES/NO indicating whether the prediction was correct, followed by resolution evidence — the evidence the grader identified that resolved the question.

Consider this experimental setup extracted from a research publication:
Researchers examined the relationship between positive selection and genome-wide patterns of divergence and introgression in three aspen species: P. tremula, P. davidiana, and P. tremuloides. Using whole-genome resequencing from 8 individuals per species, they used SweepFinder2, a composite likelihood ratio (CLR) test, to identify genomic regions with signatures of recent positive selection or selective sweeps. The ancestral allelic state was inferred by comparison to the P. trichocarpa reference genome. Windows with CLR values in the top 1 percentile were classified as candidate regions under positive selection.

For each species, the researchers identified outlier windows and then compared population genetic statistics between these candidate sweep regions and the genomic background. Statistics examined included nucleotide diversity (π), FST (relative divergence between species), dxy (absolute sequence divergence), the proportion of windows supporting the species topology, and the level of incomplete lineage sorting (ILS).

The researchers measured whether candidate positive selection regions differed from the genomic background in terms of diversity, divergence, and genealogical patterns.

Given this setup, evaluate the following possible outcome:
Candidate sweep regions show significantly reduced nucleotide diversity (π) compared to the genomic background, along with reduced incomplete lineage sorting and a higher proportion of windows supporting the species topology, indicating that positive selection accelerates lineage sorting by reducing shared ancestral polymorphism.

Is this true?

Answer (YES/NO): YES